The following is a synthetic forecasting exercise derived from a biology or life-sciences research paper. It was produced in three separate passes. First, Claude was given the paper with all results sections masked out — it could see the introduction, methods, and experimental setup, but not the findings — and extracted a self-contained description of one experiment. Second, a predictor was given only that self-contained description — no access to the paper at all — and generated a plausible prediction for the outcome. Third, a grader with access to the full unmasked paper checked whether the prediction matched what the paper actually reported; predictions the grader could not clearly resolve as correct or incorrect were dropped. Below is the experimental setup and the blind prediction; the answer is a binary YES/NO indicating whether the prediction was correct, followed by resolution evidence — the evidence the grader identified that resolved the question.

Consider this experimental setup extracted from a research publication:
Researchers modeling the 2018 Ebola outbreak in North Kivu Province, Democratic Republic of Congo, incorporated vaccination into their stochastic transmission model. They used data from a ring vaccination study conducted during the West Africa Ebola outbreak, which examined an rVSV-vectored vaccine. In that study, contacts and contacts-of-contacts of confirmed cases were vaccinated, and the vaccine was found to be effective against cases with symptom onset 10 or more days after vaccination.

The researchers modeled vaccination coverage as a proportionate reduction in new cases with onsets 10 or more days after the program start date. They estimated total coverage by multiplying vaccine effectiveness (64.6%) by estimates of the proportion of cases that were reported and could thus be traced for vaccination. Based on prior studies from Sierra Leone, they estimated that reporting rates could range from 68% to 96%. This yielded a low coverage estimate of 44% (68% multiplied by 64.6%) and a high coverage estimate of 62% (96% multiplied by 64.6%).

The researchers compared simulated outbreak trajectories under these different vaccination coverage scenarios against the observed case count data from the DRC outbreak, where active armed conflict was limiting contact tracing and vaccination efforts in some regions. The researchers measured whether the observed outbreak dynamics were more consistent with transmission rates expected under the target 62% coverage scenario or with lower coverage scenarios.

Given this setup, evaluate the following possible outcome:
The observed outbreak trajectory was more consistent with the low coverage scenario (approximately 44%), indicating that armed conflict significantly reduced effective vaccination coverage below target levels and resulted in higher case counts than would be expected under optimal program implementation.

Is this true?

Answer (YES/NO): NO